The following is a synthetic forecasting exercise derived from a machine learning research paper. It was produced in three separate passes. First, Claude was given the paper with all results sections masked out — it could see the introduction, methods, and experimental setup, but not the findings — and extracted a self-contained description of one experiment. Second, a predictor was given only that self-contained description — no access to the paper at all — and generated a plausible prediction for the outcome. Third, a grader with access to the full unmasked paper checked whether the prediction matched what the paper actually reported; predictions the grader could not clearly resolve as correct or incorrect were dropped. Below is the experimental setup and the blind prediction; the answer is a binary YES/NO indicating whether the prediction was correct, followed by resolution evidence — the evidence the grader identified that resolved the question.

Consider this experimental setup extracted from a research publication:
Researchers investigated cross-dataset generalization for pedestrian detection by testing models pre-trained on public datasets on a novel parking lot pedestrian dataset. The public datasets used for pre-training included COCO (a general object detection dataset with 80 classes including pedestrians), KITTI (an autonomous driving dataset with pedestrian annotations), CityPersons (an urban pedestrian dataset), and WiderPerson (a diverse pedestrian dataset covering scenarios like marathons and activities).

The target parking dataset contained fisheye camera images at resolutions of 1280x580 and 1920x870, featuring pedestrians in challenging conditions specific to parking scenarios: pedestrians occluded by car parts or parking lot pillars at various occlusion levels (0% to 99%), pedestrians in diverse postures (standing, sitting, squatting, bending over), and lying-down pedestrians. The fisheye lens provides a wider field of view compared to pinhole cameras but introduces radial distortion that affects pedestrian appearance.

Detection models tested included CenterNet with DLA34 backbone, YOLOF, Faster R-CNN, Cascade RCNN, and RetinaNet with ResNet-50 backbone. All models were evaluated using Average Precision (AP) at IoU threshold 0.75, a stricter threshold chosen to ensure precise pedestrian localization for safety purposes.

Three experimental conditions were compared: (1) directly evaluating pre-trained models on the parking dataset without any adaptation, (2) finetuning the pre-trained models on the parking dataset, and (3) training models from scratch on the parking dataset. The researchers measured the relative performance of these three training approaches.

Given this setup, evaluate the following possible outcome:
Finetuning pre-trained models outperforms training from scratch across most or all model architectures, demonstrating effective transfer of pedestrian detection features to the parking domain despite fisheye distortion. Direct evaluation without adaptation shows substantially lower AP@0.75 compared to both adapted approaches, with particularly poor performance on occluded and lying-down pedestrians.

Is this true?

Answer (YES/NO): NO